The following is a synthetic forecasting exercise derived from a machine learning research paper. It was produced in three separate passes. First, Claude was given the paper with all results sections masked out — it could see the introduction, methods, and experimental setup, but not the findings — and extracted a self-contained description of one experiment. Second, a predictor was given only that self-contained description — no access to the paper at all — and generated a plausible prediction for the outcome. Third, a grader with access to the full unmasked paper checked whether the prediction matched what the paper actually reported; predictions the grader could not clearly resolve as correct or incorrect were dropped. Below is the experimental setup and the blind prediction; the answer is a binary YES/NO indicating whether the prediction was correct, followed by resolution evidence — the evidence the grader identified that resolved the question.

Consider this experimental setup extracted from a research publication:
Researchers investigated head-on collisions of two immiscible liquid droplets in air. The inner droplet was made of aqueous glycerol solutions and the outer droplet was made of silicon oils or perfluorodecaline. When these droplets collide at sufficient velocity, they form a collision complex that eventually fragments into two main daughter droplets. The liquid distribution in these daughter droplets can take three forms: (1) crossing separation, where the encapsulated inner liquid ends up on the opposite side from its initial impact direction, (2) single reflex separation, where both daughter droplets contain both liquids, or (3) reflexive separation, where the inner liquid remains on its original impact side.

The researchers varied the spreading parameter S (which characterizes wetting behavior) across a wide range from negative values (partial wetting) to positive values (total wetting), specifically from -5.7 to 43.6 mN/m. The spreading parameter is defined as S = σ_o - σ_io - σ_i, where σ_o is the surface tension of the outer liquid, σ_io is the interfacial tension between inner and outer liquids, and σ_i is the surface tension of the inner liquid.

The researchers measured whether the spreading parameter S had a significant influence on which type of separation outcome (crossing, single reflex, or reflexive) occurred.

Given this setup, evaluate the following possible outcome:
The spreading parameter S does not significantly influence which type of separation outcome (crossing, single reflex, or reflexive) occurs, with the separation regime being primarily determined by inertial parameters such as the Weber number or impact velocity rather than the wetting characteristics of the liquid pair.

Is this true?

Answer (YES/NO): NO